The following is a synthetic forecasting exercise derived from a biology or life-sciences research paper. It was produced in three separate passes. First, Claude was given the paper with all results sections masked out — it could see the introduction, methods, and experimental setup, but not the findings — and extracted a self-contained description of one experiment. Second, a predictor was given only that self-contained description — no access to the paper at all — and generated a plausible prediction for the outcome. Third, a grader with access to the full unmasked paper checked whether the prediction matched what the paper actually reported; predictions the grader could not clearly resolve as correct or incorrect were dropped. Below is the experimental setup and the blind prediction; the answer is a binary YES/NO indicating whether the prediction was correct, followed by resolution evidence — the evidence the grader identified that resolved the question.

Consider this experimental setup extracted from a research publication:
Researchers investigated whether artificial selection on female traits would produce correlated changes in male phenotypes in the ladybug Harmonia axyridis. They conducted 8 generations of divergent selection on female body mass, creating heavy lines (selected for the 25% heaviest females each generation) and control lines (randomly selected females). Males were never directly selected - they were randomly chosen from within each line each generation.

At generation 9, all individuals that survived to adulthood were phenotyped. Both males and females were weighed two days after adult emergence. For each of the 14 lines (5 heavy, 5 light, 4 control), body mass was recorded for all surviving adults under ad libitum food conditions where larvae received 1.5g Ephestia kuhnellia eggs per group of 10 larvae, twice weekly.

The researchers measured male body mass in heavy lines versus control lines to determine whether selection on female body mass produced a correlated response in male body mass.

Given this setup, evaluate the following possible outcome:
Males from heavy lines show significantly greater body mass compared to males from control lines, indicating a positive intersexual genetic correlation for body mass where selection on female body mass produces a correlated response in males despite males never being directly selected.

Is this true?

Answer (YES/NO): YES